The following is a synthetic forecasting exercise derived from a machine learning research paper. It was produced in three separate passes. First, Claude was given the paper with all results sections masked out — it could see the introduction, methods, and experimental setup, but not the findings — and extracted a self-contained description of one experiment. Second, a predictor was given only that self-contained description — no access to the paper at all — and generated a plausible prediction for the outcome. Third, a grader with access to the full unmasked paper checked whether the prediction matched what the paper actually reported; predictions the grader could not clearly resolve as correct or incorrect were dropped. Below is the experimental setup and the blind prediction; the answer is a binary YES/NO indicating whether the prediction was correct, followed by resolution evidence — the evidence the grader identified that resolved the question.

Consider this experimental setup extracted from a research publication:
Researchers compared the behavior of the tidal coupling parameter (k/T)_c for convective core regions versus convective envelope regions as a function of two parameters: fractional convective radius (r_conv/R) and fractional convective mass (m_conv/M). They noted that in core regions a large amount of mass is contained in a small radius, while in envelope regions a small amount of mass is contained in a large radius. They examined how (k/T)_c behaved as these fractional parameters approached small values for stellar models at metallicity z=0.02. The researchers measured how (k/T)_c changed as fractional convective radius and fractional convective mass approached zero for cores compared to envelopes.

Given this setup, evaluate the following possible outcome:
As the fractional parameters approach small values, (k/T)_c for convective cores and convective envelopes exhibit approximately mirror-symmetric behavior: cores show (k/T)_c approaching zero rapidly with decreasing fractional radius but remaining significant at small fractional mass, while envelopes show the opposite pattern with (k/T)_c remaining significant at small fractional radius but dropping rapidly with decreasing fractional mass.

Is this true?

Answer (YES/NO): NO